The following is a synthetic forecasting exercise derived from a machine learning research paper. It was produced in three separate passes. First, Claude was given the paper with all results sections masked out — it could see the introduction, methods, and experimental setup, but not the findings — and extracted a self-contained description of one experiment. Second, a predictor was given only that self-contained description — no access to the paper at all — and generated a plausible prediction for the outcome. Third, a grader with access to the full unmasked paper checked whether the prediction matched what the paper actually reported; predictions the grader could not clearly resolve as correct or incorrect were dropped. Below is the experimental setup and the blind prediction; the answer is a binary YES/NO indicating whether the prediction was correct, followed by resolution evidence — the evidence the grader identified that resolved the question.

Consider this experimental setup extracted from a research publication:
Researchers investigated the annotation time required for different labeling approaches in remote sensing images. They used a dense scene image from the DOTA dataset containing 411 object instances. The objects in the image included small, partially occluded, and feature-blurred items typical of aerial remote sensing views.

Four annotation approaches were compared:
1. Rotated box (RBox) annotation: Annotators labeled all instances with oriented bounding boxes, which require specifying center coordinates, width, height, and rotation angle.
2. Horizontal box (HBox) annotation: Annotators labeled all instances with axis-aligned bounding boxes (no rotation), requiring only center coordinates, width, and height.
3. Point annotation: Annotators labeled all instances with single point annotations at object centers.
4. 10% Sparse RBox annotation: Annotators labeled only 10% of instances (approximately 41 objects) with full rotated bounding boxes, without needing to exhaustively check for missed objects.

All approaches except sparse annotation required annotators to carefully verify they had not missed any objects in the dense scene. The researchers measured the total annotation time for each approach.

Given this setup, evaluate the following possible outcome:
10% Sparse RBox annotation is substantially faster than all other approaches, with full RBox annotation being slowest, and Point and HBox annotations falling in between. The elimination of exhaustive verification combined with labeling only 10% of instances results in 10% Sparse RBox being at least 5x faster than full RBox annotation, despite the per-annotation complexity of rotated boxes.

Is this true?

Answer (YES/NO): YES